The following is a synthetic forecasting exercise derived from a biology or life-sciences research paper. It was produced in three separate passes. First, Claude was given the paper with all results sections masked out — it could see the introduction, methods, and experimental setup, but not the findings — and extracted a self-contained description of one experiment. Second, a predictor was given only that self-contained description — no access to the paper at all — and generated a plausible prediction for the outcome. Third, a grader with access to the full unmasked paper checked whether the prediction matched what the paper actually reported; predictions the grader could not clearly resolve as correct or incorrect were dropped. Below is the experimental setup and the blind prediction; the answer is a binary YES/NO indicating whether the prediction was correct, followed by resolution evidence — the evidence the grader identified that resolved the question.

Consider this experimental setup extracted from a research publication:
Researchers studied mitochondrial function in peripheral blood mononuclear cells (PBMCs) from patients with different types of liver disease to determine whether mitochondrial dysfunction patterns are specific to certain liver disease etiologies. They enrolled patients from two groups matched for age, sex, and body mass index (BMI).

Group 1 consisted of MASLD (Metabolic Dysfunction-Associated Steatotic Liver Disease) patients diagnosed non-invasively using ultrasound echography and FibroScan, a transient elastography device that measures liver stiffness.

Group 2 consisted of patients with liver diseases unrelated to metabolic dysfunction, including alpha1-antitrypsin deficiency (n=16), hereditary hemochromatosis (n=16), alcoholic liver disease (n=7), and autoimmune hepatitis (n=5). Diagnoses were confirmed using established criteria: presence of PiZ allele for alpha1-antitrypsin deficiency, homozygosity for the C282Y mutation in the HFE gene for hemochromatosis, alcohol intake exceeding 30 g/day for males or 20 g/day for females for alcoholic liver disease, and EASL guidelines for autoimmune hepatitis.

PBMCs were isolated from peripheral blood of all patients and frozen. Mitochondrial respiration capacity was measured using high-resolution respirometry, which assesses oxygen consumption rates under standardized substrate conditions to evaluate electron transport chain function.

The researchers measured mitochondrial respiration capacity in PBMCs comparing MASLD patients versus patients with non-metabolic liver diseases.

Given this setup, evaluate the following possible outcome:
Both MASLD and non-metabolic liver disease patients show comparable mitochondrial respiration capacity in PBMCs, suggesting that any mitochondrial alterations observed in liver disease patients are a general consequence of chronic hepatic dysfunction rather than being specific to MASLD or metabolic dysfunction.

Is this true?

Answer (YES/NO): NO